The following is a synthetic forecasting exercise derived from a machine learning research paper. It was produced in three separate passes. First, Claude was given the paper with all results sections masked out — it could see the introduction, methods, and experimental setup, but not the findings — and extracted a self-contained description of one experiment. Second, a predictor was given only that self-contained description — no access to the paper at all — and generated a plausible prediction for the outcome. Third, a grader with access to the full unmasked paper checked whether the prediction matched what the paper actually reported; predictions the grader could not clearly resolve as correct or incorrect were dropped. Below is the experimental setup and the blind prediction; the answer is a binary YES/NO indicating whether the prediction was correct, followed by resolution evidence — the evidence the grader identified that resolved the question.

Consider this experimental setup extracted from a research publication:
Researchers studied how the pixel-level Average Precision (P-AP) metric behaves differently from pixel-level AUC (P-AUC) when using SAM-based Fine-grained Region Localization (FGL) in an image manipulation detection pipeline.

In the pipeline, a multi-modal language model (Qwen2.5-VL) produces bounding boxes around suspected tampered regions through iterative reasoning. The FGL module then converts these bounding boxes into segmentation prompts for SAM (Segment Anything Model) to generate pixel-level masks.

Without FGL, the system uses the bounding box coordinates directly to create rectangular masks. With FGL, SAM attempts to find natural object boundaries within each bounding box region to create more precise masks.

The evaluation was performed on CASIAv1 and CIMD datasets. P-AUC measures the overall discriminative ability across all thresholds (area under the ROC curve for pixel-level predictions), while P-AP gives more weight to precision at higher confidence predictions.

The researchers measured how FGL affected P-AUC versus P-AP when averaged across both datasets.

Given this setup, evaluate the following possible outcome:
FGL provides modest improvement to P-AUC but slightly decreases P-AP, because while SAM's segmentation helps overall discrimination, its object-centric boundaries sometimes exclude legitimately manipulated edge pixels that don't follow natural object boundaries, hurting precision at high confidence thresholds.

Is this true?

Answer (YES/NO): NO